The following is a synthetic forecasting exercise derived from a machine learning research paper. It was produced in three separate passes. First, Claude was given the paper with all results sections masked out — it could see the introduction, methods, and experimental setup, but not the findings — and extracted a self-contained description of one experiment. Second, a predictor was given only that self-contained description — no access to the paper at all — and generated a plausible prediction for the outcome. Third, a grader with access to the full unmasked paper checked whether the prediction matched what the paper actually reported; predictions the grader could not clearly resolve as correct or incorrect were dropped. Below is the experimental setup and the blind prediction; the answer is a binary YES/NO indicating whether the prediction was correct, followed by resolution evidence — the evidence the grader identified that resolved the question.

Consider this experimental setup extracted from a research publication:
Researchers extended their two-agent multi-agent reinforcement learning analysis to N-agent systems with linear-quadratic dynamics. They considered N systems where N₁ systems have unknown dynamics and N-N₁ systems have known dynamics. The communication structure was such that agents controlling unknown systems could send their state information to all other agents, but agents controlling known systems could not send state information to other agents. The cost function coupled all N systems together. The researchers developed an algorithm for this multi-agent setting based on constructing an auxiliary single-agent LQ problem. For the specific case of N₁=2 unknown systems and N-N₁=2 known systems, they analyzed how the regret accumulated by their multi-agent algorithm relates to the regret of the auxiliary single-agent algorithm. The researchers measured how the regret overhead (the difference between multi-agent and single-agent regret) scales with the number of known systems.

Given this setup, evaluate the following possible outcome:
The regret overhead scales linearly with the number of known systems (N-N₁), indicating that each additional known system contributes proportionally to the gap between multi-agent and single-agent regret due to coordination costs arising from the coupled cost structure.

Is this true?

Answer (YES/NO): YES